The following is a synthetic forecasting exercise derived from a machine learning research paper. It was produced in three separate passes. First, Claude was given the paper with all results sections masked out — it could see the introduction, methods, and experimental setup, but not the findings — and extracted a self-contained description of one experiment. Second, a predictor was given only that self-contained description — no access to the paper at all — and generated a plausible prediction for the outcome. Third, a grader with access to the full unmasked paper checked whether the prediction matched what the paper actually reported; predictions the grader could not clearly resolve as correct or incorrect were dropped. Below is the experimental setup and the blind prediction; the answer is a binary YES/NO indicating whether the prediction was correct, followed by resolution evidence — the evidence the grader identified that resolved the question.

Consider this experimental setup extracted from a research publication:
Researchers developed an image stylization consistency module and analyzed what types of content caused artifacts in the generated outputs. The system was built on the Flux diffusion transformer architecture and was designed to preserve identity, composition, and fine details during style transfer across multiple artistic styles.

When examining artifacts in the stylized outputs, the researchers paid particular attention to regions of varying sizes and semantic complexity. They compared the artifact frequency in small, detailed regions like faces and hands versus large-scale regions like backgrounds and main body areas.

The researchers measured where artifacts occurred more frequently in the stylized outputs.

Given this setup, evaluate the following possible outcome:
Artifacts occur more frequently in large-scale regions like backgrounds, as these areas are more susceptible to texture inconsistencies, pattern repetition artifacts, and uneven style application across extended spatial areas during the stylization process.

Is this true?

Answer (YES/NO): NO